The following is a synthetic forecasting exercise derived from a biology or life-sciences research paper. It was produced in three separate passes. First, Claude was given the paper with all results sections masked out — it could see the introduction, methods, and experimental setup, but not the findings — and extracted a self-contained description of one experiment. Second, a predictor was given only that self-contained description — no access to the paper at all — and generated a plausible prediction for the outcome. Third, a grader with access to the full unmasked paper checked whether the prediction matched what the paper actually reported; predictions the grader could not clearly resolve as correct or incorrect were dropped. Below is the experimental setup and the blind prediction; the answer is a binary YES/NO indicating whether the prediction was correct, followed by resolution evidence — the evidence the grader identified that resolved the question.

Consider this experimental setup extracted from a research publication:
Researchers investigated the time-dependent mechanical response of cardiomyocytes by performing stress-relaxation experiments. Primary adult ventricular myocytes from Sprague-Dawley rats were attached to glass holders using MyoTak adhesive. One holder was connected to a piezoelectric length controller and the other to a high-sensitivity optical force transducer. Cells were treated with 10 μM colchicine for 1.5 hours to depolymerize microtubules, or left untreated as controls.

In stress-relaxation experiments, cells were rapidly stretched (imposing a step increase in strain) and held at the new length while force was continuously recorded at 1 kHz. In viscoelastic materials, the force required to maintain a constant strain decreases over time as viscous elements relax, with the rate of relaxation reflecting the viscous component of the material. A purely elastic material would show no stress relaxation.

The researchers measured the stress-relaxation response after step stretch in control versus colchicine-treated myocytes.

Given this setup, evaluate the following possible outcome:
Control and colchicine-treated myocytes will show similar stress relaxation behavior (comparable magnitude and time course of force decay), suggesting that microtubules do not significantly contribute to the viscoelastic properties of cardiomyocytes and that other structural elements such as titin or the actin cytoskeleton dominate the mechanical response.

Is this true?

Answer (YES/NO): NO